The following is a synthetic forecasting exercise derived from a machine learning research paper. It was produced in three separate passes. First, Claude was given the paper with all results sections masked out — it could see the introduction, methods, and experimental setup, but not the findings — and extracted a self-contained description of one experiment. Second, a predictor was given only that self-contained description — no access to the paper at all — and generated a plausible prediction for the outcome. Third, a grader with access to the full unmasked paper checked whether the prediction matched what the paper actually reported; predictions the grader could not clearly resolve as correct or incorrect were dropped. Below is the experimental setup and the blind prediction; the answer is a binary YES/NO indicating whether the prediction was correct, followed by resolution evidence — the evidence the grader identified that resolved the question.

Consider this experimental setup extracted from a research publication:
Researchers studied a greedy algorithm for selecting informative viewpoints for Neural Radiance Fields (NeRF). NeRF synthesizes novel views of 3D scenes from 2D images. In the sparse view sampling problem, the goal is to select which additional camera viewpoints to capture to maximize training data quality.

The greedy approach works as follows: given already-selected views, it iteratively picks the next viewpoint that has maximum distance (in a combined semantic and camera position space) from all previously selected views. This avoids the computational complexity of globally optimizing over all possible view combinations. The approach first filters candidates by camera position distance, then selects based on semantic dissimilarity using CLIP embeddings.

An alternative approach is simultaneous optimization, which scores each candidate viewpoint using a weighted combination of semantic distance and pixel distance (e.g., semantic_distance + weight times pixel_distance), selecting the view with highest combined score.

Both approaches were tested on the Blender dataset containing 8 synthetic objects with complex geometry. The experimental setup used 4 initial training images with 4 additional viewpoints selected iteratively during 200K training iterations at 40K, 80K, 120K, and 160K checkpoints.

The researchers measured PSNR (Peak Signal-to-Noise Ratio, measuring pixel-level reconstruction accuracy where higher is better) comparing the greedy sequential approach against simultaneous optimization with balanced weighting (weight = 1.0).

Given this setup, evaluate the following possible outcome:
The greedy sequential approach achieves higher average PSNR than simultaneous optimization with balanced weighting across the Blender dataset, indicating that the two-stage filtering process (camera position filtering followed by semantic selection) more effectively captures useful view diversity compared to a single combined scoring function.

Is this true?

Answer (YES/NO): YES